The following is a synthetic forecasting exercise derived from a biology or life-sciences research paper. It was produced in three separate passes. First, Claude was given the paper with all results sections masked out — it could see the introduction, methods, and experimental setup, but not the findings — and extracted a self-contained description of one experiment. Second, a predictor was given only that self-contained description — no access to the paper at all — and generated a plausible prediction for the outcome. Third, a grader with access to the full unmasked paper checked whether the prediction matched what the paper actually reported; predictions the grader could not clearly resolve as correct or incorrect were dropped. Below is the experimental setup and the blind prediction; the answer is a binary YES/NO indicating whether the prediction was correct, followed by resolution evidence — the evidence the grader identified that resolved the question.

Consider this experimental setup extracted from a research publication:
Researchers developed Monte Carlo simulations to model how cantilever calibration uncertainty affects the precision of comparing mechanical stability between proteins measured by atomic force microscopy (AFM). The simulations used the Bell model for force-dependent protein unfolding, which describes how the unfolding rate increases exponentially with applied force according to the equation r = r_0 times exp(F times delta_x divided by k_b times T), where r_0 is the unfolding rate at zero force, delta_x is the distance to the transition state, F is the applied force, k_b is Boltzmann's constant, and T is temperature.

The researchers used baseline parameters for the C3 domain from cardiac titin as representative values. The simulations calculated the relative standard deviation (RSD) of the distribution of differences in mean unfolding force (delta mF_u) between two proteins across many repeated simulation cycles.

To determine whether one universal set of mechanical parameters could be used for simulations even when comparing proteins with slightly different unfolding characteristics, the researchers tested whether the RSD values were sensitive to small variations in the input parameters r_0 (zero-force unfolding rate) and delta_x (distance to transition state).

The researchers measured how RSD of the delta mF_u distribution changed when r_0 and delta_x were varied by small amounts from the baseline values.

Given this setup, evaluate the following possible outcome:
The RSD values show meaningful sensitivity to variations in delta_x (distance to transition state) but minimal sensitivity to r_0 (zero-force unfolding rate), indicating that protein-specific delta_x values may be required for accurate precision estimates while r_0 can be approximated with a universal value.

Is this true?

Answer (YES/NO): NO